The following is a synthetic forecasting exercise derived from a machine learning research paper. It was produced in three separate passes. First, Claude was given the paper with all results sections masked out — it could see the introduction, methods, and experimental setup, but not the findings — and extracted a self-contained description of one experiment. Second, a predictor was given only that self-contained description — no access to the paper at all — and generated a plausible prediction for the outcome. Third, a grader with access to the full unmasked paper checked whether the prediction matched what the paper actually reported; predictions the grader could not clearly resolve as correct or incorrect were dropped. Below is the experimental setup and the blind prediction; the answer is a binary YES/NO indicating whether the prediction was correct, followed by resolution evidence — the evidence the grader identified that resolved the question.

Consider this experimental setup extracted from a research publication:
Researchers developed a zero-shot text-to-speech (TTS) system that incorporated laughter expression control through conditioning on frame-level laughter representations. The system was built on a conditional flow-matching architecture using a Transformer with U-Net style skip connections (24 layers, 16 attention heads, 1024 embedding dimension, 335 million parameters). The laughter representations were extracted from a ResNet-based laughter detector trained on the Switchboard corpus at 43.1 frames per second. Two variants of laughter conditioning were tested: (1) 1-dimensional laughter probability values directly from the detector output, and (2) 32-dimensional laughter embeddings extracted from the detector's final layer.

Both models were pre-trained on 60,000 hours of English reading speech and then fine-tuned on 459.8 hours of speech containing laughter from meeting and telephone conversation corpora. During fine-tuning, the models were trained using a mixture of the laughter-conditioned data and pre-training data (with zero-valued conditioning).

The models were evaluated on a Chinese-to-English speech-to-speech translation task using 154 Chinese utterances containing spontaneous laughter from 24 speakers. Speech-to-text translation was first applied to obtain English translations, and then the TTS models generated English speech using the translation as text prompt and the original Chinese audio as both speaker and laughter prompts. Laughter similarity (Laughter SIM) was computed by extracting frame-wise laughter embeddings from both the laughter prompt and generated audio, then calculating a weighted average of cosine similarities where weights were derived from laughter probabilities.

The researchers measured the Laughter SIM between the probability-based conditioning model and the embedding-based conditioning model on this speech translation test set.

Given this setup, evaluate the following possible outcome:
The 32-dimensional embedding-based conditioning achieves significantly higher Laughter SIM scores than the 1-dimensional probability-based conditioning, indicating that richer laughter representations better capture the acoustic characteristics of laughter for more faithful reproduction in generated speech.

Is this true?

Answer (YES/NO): YES